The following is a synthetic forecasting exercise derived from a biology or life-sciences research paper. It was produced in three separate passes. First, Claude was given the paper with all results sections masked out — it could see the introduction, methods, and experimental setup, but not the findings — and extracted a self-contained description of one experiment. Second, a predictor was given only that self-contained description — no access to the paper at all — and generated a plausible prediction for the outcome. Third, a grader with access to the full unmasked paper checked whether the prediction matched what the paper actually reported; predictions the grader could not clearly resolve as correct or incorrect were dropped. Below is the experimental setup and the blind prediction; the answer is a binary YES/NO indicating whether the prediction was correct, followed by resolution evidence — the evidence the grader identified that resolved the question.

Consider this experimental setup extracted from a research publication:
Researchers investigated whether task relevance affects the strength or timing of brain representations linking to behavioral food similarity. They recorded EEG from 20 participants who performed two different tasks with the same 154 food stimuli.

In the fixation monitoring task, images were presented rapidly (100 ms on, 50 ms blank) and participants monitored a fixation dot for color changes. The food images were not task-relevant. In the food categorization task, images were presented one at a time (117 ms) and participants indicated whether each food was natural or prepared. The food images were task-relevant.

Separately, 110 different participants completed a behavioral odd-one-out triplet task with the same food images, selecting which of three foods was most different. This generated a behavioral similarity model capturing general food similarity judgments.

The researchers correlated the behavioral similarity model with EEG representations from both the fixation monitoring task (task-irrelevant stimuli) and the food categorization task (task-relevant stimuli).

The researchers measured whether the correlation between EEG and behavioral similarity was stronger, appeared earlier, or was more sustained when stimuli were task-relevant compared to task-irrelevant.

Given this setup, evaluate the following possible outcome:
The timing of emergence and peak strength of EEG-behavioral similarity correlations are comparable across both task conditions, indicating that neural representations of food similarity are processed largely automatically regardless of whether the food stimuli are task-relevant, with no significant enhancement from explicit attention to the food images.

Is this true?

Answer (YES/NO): NO